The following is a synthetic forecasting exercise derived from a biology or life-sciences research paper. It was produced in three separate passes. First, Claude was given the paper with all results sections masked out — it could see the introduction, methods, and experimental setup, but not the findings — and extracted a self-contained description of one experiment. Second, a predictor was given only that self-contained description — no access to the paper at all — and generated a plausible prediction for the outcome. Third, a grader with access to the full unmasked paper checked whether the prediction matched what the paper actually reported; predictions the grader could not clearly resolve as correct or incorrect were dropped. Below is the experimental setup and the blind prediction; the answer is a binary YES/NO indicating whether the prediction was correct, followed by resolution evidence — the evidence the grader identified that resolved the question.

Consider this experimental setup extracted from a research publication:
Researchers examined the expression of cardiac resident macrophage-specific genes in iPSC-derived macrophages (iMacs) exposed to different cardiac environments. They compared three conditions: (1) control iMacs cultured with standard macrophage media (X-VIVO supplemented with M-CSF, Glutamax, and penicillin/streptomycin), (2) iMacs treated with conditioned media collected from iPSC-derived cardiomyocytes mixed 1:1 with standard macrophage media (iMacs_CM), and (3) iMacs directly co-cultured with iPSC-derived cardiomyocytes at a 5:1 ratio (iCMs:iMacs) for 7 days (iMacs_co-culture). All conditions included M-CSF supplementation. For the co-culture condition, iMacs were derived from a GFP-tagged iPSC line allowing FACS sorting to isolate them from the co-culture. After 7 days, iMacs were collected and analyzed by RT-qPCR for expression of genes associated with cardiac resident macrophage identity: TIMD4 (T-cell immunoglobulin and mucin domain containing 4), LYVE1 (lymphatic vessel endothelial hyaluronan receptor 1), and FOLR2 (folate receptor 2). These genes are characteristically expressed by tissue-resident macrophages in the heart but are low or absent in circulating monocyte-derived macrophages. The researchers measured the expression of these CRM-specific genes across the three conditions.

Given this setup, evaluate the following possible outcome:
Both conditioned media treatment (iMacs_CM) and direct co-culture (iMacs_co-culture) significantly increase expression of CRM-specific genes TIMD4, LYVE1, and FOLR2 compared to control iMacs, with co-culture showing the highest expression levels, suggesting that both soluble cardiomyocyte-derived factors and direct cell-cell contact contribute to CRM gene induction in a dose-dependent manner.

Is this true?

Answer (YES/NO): NO